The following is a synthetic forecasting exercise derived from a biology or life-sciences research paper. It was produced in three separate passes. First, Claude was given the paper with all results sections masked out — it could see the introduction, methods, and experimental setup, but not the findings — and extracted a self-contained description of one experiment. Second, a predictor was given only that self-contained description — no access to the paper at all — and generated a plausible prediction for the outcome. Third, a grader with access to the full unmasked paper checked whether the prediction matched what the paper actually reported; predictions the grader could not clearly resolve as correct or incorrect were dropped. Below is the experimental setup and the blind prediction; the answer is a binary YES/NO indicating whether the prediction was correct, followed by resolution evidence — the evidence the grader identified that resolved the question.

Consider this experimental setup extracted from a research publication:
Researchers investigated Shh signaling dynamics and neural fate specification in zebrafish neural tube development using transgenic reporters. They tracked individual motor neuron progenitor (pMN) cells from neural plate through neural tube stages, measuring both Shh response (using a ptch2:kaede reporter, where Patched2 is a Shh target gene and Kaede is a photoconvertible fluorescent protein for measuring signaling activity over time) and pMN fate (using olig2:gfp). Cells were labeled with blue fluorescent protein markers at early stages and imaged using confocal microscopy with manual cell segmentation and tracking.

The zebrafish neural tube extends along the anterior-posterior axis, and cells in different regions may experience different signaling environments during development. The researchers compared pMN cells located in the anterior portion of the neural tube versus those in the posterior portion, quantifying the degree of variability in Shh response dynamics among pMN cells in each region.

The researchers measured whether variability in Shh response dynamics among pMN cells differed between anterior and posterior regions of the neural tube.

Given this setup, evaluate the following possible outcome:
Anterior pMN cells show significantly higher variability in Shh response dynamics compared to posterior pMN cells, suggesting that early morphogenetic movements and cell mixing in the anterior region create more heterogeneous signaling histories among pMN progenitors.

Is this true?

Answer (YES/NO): NO